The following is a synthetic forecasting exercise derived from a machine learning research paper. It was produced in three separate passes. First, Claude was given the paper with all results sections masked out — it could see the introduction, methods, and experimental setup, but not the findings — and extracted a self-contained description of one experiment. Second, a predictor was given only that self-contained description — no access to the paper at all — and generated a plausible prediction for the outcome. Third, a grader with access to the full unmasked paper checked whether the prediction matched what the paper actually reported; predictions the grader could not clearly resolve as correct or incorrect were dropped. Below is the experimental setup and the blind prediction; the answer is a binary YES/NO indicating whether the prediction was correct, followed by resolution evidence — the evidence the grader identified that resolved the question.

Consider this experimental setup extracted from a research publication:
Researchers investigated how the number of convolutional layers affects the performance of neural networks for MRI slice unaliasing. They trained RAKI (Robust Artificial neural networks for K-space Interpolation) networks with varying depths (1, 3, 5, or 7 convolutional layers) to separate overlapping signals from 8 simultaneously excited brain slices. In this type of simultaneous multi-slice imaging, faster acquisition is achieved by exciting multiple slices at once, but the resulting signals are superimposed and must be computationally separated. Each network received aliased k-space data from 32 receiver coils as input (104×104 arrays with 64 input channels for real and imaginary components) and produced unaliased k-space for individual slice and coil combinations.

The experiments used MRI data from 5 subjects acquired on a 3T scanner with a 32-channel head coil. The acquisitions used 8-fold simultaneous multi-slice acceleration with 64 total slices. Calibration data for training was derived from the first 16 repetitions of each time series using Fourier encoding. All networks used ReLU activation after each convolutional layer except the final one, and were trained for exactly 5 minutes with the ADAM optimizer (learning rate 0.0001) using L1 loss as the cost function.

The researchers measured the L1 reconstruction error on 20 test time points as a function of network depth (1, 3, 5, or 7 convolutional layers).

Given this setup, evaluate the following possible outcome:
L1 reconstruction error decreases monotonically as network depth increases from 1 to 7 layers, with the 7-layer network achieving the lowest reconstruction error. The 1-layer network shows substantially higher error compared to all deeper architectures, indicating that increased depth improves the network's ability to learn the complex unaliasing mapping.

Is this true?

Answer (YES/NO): NO